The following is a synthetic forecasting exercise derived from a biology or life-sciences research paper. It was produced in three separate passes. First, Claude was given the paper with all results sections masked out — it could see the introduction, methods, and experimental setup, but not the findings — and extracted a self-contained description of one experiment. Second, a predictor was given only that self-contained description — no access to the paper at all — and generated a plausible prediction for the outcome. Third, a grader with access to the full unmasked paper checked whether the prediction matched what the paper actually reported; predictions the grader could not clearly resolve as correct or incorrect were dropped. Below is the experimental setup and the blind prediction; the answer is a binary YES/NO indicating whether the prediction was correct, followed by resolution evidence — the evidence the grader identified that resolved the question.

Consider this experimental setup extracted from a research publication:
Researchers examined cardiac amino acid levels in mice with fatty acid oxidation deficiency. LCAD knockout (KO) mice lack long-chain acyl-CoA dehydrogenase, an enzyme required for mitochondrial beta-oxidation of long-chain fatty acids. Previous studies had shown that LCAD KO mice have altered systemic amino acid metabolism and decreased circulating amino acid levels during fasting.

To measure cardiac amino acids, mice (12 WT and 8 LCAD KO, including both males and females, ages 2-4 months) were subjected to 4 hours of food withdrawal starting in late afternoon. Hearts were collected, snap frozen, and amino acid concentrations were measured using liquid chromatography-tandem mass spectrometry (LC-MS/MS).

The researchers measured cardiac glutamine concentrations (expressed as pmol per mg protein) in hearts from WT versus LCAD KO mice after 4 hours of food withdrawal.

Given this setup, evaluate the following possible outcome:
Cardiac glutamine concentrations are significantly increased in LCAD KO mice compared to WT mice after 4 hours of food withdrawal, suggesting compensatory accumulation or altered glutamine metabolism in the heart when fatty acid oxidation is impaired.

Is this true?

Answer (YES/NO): NO